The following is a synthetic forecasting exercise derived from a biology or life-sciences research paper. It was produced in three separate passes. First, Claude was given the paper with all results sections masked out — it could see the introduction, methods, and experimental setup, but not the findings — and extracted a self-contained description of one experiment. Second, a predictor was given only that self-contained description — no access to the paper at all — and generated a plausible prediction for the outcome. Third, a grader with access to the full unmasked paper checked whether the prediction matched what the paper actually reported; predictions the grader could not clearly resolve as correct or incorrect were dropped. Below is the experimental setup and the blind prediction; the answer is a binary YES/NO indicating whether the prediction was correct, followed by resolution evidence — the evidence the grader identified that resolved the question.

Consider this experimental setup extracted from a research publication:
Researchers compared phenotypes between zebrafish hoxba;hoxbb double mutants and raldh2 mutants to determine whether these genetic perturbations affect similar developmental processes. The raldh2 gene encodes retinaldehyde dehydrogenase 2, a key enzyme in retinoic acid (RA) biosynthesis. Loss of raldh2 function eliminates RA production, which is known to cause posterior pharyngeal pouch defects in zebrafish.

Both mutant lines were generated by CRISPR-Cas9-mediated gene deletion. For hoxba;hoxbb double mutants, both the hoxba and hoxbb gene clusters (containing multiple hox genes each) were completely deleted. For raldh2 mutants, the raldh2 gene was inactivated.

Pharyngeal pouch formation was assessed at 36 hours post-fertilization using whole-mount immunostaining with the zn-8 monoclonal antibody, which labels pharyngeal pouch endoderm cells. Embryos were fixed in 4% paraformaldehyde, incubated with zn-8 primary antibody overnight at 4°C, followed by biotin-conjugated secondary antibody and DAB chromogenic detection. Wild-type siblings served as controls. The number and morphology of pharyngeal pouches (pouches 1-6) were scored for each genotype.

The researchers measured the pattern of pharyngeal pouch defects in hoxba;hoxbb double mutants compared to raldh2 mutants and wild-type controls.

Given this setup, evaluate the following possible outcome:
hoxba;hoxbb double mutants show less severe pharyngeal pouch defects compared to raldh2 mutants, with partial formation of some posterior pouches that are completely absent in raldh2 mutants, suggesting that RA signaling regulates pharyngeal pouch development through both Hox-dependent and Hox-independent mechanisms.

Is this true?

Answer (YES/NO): NO